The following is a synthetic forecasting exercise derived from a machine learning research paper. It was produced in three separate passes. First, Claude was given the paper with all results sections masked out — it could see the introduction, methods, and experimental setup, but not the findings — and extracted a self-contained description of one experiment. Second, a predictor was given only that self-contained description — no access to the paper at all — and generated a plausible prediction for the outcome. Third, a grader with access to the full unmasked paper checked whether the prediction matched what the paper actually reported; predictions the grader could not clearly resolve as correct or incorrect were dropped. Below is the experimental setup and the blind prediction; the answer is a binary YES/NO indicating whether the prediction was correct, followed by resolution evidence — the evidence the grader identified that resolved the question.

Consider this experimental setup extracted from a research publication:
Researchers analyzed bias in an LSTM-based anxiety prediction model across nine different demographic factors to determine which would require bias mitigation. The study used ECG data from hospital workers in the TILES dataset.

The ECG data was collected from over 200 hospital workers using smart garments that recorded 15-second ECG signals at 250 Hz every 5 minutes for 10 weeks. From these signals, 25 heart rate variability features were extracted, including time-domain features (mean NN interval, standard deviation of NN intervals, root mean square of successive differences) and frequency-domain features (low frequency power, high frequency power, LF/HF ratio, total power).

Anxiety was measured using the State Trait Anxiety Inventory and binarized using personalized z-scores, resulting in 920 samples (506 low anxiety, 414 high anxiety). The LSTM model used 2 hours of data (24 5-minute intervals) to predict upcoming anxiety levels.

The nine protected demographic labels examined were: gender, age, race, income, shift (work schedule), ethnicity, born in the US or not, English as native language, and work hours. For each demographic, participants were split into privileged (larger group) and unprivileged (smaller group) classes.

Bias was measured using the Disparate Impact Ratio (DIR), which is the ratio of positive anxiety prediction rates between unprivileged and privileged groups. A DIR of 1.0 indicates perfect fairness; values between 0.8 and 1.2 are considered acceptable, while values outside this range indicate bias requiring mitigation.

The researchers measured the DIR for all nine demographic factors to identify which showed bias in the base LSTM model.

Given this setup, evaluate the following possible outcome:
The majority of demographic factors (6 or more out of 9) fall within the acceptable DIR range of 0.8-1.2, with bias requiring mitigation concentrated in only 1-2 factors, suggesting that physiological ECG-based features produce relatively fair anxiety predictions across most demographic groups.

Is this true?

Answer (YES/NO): NO